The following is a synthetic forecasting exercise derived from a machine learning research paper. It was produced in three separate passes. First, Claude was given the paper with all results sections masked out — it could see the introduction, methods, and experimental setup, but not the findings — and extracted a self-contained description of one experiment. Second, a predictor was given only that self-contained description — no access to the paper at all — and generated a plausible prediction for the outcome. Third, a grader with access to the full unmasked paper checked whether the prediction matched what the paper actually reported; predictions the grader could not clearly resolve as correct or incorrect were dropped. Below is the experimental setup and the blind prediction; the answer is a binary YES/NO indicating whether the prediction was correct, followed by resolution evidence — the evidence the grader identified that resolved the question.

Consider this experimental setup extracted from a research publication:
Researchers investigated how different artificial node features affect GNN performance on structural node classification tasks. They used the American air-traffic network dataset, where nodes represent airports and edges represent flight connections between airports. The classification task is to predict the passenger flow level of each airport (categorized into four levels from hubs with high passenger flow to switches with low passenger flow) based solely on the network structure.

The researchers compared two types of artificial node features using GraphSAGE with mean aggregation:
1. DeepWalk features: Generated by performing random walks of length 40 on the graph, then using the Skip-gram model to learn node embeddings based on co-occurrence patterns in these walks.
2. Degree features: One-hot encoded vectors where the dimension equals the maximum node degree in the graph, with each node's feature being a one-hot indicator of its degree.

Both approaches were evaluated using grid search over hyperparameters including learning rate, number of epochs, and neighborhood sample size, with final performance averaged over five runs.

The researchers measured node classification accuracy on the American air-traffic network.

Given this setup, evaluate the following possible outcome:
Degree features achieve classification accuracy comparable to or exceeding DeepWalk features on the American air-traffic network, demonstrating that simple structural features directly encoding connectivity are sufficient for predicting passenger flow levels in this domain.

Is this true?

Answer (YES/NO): NO